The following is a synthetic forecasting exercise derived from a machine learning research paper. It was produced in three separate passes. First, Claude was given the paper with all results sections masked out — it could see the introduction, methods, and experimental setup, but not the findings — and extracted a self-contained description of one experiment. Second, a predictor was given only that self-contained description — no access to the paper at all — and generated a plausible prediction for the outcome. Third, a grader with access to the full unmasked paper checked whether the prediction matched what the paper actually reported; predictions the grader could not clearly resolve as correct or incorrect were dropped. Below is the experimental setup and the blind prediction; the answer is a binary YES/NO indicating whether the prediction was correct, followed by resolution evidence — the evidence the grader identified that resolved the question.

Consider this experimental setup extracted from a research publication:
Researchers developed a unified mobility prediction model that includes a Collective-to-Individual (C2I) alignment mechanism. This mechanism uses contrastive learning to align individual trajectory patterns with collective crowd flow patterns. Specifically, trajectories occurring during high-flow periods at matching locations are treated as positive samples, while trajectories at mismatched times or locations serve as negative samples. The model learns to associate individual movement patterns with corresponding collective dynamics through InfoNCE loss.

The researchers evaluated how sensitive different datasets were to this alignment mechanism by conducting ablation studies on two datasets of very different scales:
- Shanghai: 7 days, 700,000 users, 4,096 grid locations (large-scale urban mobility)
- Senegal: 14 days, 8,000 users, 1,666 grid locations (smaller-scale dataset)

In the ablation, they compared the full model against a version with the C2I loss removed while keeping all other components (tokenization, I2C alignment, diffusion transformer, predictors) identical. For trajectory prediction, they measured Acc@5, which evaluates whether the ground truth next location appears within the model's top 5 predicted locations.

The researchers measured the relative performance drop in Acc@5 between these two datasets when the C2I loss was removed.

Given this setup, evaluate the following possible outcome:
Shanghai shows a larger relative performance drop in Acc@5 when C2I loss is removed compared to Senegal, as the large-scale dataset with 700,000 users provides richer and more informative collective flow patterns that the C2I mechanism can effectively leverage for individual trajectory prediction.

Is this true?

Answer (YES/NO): NO